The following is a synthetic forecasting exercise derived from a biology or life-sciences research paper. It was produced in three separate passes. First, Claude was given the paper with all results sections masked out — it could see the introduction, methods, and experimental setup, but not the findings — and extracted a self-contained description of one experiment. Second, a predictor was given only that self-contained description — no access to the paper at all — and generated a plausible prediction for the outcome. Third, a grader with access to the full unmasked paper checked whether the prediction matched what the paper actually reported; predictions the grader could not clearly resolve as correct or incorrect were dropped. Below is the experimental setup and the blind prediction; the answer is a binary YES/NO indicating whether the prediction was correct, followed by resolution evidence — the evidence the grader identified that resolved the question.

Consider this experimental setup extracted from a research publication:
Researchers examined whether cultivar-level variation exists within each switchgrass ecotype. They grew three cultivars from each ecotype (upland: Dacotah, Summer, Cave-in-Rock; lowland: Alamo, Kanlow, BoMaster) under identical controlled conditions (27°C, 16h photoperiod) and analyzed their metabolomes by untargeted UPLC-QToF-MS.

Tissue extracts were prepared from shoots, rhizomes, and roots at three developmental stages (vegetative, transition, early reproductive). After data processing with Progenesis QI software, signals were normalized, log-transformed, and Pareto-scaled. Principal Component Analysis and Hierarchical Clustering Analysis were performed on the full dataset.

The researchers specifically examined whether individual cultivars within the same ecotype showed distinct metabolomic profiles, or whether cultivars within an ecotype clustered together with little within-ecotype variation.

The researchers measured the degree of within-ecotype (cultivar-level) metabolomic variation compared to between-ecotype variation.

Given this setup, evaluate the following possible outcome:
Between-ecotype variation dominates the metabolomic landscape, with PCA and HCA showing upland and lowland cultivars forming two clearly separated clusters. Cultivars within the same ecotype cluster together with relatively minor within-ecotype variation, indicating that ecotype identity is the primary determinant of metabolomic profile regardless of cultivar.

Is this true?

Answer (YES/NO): YES